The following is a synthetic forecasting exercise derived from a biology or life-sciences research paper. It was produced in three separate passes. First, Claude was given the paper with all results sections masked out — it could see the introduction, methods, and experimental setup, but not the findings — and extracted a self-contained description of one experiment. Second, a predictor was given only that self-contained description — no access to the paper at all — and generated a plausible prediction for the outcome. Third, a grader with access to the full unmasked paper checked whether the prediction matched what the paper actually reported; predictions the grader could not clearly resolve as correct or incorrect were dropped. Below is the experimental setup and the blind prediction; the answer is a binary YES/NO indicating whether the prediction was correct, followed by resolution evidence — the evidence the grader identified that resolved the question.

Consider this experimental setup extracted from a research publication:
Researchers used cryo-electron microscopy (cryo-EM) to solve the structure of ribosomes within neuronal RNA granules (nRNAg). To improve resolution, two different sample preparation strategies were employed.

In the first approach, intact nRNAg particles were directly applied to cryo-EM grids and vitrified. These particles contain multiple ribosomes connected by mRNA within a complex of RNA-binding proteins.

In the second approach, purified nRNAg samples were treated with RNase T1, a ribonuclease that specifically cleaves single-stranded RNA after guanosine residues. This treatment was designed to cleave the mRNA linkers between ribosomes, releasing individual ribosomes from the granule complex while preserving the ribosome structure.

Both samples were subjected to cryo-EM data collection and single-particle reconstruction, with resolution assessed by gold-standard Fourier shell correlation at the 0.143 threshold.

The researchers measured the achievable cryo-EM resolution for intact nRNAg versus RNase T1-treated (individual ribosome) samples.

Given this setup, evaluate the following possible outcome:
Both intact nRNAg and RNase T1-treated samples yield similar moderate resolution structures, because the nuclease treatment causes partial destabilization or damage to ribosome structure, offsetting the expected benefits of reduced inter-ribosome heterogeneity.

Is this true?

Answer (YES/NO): NO